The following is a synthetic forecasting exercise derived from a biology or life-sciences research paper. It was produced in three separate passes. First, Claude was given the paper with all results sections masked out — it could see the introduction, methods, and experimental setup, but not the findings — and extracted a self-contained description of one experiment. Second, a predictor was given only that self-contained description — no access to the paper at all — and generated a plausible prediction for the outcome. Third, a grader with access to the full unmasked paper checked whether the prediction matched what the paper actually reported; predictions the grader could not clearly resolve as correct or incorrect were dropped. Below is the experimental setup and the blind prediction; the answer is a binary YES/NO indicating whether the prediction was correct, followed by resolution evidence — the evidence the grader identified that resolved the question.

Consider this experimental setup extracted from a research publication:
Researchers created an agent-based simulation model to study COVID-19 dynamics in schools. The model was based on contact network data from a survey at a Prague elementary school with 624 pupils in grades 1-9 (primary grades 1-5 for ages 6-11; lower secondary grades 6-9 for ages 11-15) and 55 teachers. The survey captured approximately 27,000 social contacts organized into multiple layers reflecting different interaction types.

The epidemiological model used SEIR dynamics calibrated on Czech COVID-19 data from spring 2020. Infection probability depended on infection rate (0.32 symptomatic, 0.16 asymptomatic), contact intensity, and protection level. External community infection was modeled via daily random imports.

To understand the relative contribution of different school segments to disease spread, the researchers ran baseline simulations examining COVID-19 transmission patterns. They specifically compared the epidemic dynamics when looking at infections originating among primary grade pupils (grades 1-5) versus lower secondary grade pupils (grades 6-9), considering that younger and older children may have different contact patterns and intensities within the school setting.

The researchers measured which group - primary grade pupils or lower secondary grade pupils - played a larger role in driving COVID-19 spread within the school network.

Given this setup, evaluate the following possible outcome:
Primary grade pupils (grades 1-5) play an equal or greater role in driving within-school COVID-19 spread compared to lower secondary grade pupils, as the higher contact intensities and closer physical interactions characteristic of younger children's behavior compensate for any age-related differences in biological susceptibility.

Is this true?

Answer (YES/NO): NO